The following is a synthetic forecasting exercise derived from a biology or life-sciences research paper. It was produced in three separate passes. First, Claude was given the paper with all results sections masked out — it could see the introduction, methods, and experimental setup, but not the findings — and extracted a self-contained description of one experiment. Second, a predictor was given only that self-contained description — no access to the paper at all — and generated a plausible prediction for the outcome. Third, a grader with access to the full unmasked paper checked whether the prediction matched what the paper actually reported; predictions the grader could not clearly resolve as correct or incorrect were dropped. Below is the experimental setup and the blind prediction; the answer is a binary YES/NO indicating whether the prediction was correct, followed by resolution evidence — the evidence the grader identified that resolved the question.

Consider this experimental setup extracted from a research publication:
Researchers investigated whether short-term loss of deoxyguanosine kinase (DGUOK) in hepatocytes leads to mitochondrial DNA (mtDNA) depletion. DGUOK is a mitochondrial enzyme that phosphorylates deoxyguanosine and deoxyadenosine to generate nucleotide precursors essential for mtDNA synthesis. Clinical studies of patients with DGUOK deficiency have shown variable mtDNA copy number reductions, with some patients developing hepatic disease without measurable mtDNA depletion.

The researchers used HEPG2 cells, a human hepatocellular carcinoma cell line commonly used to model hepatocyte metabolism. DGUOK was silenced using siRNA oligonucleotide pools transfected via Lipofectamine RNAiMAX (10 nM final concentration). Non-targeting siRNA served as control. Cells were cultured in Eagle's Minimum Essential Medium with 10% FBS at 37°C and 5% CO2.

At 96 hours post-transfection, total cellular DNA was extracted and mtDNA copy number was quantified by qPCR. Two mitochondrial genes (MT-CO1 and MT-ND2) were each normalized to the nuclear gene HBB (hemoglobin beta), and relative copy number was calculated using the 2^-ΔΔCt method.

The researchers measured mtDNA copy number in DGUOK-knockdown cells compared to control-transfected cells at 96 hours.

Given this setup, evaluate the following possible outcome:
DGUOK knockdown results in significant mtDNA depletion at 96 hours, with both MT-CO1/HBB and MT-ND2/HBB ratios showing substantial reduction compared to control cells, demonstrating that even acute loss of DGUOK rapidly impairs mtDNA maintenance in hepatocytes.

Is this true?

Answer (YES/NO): NO